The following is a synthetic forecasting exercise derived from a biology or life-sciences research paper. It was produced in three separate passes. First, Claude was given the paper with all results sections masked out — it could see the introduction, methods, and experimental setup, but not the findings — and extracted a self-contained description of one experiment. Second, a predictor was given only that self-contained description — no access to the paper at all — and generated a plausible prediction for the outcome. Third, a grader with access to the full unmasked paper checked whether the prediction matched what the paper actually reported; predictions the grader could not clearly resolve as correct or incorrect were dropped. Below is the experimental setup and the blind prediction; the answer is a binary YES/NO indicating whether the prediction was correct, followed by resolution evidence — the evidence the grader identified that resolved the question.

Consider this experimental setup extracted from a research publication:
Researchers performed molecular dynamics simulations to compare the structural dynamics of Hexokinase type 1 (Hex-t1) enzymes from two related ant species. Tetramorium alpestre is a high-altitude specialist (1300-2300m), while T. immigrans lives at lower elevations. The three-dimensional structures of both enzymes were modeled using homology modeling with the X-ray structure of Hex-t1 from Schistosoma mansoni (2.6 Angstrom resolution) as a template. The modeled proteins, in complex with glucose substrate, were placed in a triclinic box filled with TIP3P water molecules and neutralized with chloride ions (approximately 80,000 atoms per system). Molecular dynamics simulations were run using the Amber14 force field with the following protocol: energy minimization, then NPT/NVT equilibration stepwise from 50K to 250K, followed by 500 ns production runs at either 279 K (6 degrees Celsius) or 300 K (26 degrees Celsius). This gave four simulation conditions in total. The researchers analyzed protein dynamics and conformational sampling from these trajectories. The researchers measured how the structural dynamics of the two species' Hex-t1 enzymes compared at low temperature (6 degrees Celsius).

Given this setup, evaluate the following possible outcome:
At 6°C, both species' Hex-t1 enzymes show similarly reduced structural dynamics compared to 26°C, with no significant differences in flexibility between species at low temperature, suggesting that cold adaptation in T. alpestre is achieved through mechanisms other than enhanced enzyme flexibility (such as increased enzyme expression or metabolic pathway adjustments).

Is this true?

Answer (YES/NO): NO